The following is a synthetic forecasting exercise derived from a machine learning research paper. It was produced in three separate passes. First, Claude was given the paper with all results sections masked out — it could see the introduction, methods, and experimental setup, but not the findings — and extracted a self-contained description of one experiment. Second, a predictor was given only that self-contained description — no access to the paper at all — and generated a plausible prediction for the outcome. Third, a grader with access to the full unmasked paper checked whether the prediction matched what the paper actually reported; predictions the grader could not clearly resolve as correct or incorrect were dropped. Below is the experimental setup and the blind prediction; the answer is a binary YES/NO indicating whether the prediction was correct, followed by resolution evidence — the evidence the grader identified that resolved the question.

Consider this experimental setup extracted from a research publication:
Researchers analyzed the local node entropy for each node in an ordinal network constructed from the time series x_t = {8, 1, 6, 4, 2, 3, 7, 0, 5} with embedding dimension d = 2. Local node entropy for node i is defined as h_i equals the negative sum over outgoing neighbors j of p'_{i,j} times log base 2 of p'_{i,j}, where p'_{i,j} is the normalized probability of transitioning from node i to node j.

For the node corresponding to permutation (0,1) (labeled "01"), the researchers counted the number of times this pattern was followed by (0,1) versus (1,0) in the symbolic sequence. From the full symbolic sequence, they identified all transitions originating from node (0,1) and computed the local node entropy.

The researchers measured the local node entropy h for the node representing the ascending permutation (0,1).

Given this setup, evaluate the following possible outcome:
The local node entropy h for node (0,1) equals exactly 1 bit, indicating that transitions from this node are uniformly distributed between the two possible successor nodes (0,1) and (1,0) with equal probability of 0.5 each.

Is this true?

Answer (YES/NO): NO